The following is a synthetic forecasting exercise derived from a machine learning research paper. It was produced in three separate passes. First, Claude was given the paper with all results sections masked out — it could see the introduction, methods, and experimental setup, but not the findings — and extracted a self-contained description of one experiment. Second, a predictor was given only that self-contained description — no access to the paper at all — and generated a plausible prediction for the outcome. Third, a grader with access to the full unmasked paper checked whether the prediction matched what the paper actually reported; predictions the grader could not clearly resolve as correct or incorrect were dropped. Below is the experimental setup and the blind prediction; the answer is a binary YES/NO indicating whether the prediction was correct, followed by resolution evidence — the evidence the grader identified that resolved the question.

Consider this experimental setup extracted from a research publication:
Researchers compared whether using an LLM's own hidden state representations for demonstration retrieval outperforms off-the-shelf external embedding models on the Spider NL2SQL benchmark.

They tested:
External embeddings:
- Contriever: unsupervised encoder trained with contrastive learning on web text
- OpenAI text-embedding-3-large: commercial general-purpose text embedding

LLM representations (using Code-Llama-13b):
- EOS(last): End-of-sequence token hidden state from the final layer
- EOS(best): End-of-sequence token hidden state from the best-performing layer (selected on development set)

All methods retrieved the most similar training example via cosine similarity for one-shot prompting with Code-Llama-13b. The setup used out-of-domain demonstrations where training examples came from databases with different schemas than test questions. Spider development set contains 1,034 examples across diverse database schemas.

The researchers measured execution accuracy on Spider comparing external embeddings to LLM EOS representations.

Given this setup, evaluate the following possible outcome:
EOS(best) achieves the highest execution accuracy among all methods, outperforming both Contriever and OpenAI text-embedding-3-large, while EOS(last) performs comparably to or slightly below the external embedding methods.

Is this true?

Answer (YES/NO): NO